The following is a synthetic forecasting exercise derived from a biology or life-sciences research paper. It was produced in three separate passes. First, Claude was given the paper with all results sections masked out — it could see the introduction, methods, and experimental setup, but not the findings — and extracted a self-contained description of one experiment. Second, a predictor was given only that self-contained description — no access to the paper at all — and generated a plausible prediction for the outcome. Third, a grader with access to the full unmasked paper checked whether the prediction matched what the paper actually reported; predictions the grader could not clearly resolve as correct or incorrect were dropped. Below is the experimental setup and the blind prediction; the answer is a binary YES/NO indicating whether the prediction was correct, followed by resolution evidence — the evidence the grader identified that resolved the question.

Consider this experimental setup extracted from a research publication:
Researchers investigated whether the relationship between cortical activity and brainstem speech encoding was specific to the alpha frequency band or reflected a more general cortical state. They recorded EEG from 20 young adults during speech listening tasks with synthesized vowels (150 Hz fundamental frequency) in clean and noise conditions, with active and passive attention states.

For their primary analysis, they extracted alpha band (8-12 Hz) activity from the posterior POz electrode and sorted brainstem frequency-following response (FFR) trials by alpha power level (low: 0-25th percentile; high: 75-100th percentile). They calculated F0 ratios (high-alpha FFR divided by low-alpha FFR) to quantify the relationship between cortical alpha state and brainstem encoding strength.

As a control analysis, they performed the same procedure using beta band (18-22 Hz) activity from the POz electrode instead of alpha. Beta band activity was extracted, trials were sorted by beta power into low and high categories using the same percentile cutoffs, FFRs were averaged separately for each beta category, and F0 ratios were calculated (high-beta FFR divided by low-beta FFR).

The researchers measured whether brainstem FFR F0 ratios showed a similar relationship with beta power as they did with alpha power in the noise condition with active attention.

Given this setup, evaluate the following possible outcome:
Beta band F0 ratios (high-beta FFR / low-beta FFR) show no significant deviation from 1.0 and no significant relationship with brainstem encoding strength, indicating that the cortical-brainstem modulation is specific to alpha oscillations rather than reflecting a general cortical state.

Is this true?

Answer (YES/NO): YES